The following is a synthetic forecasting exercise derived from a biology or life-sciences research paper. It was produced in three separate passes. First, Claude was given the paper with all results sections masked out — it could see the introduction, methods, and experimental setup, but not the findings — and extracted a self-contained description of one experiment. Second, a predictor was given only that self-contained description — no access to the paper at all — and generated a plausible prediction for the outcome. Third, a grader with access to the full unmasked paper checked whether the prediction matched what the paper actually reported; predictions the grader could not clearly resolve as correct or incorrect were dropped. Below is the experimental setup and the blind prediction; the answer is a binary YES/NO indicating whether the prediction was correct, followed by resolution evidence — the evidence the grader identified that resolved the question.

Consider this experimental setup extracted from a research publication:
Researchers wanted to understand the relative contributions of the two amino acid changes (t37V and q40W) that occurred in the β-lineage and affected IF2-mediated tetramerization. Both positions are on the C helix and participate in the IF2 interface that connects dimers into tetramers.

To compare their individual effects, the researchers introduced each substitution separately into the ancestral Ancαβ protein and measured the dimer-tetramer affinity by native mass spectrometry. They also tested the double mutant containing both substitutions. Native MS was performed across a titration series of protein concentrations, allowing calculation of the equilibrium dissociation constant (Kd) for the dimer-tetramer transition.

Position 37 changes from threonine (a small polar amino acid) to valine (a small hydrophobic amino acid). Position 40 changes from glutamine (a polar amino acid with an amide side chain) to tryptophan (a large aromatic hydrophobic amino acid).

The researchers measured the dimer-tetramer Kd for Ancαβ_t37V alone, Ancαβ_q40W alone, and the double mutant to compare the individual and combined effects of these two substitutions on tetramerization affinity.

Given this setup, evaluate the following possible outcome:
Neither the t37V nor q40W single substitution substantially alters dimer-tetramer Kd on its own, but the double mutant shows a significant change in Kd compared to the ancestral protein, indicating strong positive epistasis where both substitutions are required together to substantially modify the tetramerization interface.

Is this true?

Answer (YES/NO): NO